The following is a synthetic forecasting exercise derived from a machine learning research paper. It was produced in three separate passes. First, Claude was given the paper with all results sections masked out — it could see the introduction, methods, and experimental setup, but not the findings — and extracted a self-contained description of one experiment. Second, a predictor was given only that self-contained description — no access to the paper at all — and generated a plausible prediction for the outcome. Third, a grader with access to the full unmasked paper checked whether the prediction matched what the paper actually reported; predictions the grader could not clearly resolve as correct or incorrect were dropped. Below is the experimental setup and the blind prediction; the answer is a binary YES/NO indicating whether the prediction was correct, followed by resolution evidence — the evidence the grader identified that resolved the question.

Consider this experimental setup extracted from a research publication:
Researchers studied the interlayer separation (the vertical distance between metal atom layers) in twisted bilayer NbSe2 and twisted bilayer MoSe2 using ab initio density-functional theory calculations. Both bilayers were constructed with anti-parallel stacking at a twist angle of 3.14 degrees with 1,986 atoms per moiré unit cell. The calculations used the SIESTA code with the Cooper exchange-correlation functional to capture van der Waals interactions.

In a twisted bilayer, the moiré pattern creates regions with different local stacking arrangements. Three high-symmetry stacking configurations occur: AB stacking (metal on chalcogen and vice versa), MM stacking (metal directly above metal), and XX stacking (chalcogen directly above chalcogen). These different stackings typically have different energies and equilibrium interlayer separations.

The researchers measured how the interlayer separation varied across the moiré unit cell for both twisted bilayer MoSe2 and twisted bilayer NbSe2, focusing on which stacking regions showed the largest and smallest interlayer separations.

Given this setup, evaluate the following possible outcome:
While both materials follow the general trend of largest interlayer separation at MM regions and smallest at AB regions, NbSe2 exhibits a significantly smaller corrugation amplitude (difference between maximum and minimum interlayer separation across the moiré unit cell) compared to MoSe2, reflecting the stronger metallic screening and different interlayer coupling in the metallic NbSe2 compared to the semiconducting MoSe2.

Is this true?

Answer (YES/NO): NO